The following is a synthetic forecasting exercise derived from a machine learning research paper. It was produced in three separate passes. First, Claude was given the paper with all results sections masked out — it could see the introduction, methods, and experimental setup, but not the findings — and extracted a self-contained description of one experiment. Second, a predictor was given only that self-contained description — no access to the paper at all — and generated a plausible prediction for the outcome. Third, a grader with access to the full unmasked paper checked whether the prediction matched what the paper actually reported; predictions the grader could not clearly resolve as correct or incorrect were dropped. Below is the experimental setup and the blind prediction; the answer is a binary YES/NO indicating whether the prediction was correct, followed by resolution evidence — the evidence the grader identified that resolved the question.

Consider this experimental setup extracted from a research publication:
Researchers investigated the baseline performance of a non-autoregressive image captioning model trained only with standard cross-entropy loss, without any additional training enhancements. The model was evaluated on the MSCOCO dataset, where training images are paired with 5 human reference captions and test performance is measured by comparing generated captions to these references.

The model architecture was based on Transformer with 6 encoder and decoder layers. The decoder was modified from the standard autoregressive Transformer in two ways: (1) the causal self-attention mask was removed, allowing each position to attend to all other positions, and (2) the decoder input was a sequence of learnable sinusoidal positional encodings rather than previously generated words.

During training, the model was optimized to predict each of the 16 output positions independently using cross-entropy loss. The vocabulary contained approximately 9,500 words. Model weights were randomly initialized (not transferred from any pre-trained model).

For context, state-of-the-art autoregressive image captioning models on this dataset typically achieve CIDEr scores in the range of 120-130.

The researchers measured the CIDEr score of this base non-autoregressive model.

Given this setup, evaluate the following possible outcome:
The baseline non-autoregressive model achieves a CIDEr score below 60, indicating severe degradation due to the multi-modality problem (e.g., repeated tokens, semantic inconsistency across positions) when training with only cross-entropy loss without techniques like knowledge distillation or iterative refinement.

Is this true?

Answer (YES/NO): NO